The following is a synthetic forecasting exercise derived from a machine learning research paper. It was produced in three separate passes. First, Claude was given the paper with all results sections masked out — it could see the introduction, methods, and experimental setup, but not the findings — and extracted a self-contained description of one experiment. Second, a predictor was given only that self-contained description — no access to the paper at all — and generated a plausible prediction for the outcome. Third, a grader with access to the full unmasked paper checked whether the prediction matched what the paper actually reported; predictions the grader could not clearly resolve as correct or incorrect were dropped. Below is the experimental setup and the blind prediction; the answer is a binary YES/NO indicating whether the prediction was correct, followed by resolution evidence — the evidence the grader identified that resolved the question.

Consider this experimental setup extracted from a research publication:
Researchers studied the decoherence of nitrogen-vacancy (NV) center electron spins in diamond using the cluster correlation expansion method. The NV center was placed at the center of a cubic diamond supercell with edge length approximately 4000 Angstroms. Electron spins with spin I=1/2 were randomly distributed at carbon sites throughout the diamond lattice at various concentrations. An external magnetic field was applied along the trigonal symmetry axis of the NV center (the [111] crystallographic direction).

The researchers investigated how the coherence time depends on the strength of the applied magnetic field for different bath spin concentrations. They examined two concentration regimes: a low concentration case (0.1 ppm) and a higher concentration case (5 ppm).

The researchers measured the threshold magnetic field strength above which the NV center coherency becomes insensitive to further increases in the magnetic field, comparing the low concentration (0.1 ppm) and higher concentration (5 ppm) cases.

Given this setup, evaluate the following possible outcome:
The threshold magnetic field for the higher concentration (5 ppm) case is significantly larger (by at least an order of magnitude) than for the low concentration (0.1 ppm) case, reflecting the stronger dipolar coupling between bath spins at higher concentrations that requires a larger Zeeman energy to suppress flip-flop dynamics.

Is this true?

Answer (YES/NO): YES